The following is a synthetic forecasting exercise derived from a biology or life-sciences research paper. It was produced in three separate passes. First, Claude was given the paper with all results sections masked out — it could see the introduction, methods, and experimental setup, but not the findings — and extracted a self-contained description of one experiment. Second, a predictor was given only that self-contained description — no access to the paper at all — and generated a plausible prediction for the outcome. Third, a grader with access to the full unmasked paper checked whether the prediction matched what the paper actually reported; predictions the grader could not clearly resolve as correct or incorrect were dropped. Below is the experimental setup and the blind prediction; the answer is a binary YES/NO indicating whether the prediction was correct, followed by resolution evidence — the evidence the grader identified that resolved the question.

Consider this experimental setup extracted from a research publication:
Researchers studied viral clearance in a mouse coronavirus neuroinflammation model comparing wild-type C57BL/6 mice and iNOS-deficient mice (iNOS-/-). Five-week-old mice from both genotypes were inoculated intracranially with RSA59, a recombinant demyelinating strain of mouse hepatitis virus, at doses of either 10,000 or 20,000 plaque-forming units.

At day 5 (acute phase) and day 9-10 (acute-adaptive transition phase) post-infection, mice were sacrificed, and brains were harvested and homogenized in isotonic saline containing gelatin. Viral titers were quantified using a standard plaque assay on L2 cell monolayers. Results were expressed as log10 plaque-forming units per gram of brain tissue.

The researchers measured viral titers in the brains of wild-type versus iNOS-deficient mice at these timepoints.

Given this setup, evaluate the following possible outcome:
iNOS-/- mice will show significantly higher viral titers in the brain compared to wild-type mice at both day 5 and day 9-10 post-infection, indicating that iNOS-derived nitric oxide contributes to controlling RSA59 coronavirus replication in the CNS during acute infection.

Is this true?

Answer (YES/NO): NO